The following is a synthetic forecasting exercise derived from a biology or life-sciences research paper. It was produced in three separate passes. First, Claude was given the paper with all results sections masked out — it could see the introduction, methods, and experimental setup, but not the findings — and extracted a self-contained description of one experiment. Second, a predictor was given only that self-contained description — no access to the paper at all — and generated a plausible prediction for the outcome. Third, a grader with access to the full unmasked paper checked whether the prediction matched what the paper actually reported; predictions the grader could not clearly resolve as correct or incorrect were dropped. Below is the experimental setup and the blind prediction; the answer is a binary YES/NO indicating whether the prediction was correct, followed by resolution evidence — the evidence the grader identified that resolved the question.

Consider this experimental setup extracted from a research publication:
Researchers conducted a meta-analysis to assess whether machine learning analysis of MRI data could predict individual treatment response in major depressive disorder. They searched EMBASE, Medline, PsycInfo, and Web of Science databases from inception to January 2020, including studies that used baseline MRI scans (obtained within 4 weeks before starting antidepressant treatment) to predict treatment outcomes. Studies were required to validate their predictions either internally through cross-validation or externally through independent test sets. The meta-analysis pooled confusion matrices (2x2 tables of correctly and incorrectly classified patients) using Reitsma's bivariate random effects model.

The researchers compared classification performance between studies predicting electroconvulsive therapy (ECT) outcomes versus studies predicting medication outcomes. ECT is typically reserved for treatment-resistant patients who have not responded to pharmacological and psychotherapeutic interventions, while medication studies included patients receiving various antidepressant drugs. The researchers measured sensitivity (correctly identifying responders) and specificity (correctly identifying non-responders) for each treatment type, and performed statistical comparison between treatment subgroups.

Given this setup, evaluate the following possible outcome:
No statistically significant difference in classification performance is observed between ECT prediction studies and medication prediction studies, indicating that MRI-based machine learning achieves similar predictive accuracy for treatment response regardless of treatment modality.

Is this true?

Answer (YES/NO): YES